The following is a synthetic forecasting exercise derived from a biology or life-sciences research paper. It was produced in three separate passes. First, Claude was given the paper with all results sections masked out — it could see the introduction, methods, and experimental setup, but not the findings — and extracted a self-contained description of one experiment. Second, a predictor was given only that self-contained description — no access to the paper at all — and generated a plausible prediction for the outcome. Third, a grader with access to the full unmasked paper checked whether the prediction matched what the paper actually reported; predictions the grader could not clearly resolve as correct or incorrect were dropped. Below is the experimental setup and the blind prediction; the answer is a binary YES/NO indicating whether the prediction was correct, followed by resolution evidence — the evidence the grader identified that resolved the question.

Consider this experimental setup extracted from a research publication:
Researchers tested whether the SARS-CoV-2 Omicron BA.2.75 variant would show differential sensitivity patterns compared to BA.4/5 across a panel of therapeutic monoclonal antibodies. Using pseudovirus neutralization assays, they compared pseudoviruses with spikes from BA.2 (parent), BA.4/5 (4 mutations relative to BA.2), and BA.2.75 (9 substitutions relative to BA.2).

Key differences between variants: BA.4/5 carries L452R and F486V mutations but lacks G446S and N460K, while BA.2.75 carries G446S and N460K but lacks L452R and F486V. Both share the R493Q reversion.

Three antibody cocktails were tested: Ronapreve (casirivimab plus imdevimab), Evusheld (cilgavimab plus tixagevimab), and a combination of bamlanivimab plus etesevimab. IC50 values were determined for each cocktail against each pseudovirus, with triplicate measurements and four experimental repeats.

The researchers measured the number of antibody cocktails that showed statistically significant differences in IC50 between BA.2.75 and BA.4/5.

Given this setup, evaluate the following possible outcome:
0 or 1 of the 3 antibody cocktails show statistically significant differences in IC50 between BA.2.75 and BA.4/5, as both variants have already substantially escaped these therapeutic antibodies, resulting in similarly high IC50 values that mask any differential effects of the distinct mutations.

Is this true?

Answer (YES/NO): YES